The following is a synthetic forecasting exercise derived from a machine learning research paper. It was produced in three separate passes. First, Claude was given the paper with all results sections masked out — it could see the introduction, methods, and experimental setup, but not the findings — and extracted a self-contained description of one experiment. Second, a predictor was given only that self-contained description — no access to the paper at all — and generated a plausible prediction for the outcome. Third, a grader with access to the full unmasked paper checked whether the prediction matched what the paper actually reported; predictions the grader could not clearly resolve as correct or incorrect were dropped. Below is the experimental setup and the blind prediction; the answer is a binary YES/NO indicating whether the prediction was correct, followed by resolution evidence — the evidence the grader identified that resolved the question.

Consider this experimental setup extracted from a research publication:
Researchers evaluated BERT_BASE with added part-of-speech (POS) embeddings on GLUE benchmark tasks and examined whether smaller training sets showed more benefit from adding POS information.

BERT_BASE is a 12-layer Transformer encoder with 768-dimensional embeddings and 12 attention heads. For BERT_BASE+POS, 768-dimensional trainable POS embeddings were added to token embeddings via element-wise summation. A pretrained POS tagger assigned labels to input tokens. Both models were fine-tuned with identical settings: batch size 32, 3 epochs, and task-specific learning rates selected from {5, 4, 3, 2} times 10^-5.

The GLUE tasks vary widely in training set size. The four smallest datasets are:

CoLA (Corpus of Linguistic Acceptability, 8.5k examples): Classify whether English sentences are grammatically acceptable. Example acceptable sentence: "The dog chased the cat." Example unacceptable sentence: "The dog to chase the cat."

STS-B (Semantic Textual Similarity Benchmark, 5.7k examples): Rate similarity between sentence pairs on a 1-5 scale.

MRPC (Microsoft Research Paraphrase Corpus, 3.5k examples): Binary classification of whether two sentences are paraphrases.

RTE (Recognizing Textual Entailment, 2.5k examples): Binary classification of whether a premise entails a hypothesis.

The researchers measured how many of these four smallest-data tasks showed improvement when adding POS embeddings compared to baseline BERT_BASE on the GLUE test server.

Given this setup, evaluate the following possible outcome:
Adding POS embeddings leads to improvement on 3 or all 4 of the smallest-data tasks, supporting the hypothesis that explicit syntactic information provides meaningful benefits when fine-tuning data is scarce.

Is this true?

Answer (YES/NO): NO